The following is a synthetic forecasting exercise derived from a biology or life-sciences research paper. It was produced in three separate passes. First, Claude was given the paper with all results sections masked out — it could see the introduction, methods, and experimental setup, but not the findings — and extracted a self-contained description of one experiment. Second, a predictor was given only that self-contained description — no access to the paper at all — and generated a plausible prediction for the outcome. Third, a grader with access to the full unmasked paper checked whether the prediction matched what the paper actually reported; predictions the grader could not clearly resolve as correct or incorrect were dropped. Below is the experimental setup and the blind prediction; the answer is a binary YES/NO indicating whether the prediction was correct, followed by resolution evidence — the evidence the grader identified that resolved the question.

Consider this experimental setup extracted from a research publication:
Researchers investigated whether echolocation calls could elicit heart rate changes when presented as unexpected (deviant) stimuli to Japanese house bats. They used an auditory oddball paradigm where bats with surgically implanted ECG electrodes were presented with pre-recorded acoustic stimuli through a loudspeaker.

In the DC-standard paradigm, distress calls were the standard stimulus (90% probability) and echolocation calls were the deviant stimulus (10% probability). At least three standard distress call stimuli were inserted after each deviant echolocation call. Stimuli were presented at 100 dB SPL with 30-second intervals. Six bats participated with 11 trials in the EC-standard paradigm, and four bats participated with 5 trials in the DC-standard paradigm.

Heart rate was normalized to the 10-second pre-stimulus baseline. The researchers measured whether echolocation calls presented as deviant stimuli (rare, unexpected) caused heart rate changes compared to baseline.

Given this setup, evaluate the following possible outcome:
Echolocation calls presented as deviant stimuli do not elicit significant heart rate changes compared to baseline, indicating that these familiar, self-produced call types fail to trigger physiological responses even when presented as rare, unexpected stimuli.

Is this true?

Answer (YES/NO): YES